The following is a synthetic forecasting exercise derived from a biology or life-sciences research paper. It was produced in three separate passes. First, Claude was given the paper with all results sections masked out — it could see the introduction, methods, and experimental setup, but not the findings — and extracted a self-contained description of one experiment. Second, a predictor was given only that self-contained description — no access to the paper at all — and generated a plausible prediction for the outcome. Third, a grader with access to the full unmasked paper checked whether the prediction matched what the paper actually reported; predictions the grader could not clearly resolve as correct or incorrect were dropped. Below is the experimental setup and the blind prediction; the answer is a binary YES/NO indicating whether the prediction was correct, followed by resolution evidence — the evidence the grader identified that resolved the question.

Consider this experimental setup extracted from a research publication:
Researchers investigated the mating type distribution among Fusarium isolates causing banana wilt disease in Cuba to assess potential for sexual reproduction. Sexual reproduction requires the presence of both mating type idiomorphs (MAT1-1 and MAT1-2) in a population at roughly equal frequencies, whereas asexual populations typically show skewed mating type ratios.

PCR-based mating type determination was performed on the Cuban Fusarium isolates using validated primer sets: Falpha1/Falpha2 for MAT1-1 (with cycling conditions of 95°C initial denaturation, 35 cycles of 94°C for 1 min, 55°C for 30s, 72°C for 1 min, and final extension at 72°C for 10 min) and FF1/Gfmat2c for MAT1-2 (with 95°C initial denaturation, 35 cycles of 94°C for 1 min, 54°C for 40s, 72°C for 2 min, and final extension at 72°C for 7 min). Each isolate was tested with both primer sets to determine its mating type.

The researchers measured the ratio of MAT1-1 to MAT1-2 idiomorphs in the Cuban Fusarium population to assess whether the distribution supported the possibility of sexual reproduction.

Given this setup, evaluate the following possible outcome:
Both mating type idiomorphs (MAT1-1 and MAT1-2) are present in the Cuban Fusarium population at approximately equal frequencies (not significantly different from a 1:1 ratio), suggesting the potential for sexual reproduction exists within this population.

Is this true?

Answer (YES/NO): NO